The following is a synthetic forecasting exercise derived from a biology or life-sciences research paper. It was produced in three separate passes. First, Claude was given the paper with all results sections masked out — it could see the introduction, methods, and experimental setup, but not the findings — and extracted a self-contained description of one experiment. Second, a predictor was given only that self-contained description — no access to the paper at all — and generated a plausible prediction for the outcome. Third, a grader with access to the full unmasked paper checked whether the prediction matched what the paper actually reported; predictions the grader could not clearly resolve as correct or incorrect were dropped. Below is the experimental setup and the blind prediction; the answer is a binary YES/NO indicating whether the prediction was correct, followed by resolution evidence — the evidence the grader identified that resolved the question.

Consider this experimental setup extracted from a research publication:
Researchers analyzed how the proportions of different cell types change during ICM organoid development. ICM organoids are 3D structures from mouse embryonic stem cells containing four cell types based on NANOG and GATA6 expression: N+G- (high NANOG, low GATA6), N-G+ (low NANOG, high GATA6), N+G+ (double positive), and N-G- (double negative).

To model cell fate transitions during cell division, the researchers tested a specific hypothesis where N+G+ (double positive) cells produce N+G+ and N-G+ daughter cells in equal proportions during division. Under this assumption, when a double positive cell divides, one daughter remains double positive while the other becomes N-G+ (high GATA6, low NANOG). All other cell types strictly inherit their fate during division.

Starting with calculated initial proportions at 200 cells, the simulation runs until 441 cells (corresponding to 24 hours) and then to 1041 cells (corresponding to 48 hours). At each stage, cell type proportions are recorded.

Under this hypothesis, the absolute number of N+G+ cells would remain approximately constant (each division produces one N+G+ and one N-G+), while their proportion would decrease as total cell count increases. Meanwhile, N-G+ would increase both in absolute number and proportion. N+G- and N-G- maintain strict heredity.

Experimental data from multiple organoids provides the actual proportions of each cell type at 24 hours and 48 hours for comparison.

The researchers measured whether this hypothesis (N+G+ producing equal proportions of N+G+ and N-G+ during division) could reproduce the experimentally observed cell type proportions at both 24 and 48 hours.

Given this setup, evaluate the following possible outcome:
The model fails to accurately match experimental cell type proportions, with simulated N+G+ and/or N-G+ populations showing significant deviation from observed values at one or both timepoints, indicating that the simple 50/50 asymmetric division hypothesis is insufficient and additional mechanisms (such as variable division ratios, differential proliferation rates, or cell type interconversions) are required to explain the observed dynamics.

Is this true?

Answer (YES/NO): YES